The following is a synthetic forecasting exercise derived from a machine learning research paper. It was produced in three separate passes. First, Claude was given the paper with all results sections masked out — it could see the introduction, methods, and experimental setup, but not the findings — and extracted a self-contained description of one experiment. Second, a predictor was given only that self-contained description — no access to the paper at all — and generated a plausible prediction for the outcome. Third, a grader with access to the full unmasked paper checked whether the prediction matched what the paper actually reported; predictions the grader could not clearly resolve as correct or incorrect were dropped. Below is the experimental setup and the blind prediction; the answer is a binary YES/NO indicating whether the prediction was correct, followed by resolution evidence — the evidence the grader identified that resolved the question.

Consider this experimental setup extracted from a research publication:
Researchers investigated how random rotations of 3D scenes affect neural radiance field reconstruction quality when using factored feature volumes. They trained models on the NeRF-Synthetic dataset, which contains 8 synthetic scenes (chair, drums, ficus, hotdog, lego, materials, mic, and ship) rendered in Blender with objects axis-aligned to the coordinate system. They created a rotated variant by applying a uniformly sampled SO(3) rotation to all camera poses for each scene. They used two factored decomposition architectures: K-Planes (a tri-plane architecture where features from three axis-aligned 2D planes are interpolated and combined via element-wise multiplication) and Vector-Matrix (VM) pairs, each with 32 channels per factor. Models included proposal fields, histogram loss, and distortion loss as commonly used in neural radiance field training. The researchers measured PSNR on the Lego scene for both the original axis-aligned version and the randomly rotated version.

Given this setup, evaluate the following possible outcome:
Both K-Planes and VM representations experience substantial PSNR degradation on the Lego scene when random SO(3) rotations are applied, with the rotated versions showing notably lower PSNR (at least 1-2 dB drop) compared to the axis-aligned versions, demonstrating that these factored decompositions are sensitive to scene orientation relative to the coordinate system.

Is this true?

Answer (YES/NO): YES